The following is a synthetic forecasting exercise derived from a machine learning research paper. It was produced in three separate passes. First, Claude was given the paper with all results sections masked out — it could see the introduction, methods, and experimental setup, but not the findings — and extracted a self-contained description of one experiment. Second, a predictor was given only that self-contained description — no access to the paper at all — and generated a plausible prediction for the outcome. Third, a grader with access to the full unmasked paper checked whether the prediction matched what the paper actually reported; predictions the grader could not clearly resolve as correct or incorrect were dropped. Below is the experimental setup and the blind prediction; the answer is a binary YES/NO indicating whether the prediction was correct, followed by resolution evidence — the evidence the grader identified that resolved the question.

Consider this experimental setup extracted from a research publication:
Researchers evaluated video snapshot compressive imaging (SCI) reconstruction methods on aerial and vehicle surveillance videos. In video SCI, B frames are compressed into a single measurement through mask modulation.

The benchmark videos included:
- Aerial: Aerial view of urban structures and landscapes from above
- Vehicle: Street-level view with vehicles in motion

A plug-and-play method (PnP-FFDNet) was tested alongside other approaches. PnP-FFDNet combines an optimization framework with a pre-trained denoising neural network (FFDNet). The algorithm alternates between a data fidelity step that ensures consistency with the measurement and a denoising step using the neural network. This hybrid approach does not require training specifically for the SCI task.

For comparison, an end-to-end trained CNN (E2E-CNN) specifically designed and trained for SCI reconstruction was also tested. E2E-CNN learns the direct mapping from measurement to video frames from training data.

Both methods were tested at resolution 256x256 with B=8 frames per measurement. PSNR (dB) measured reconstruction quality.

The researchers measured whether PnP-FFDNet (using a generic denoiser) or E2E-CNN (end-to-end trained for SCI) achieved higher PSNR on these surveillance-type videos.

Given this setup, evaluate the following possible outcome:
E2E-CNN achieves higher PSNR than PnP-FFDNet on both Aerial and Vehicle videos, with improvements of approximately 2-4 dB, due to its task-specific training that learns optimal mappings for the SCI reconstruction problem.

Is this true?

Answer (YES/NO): NO